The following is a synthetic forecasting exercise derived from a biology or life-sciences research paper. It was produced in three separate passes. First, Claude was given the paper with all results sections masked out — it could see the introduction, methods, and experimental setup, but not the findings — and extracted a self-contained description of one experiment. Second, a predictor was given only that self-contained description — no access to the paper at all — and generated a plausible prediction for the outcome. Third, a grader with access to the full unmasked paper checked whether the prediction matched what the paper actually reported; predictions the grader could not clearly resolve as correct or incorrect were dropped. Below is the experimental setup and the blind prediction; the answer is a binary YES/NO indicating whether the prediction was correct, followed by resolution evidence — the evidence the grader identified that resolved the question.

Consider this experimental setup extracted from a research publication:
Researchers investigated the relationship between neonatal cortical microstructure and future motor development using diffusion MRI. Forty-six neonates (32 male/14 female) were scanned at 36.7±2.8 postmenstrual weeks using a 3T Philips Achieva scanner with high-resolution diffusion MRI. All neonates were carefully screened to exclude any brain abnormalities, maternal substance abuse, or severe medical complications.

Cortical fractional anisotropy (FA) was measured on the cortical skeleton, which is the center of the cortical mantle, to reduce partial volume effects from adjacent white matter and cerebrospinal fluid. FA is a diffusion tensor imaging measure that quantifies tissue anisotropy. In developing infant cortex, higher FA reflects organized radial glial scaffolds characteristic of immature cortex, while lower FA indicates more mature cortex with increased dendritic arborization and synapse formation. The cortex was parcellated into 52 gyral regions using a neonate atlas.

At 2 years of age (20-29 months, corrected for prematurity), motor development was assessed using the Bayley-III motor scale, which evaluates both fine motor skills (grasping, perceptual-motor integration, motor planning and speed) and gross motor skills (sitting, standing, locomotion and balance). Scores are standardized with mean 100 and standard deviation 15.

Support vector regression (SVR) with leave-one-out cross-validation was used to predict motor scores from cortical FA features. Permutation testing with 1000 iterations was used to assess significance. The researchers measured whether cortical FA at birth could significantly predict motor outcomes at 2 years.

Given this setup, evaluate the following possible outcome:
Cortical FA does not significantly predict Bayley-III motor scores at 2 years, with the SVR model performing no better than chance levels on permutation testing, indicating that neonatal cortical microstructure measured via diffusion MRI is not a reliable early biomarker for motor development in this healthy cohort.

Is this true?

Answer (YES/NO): YES